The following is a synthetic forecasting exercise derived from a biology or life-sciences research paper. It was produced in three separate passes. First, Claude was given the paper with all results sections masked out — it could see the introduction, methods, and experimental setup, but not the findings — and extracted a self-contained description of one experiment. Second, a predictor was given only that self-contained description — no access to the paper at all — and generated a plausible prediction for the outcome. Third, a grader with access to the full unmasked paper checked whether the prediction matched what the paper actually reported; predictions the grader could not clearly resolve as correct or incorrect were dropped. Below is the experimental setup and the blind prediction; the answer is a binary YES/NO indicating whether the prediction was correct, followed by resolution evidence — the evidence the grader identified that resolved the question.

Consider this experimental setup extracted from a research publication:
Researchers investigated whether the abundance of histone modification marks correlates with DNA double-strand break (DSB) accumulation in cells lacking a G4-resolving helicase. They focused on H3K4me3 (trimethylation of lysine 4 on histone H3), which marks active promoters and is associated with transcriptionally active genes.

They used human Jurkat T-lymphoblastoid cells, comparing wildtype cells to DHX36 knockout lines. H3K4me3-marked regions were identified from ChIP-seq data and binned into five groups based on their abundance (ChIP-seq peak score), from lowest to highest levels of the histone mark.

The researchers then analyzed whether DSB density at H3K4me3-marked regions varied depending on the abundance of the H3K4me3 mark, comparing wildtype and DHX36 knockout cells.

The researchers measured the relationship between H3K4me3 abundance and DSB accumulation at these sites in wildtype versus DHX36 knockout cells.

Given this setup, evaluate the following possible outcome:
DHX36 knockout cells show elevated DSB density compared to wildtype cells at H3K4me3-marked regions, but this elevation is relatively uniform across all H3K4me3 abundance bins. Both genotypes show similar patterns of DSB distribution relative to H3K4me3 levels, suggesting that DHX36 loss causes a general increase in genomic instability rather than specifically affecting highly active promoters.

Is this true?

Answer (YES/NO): NO